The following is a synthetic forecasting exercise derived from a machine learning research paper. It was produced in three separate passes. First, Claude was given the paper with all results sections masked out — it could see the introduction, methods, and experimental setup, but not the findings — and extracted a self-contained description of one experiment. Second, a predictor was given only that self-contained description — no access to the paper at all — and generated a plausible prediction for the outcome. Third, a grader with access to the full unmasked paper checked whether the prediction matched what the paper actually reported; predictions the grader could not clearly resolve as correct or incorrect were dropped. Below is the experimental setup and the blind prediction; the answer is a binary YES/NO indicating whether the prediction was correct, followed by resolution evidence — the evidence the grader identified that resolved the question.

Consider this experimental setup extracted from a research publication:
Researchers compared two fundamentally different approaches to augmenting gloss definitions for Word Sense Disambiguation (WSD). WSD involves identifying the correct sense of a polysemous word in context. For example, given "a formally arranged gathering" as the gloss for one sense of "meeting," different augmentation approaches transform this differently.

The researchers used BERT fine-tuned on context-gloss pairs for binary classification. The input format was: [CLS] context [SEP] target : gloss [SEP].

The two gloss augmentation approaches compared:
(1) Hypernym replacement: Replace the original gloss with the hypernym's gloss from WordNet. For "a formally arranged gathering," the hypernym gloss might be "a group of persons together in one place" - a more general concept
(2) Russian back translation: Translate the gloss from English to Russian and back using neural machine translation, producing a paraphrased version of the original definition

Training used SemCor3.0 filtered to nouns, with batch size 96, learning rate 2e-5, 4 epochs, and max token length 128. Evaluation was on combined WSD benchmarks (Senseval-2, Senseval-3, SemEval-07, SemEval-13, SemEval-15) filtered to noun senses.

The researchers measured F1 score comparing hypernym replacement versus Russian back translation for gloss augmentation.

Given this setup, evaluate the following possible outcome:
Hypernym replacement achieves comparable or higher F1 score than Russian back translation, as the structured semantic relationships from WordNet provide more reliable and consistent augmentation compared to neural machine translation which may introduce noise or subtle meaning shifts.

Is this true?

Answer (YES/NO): YES